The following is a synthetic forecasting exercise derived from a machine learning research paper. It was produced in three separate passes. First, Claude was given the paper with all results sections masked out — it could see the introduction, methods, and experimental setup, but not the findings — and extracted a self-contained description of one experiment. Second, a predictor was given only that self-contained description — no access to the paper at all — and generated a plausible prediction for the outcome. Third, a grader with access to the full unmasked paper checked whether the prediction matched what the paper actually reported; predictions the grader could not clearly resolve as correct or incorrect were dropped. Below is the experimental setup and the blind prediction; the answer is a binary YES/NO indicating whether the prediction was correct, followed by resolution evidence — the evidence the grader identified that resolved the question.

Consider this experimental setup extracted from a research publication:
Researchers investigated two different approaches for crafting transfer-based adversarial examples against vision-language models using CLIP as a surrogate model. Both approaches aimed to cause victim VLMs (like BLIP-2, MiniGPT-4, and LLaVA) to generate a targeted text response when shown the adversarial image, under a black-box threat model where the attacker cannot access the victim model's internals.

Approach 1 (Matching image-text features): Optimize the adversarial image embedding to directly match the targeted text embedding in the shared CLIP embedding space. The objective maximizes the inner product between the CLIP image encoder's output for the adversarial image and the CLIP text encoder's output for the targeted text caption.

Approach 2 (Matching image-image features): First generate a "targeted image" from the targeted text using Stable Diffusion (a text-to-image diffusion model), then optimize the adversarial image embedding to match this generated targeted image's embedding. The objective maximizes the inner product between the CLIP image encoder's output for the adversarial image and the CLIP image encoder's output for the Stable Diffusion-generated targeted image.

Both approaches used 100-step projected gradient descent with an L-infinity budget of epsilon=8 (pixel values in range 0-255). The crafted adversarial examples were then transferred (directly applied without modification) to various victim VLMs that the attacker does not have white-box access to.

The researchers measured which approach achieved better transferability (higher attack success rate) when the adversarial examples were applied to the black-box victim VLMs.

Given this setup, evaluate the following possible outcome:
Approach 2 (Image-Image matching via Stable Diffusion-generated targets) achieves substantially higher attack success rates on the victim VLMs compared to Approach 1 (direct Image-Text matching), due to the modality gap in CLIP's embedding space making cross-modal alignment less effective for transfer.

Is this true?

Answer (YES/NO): YES